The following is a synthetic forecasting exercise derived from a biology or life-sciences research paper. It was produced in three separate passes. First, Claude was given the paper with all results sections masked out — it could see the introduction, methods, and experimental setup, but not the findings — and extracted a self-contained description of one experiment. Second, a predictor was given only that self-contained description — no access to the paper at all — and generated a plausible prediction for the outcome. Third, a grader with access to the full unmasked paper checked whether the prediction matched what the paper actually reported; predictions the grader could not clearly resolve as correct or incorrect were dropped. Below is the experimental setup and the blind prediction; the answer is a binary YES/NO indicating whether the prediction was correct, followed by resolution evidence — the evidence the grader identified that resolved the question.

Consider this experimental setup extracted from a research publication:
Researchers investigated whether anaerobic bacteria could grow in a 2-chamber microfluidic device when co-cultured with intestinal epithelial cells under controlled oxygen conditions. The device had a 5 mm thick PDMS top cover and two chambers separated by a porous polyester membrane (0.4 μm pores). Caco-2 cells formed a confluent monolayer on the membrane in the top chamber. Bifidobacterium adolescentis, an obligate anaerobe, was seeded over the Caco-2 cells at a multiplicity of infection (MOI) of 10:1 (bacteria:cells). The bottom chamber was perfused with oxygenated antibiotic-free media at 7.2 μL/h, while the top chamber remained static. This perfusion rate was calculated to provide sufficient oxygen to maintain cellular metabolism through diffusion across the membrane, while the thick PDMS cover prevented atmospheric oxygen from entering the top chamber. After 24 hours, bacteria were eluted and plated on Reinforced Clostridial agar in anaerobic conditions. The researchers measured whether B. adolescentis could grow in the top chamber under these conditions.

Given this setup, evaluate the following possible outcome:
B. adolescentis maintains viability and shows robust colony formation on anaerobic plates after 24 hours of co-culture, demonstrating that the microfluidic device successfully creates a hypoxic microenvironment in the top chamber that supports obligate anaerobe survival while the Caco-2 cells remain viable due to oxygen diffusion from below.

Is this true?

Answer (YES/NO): YES